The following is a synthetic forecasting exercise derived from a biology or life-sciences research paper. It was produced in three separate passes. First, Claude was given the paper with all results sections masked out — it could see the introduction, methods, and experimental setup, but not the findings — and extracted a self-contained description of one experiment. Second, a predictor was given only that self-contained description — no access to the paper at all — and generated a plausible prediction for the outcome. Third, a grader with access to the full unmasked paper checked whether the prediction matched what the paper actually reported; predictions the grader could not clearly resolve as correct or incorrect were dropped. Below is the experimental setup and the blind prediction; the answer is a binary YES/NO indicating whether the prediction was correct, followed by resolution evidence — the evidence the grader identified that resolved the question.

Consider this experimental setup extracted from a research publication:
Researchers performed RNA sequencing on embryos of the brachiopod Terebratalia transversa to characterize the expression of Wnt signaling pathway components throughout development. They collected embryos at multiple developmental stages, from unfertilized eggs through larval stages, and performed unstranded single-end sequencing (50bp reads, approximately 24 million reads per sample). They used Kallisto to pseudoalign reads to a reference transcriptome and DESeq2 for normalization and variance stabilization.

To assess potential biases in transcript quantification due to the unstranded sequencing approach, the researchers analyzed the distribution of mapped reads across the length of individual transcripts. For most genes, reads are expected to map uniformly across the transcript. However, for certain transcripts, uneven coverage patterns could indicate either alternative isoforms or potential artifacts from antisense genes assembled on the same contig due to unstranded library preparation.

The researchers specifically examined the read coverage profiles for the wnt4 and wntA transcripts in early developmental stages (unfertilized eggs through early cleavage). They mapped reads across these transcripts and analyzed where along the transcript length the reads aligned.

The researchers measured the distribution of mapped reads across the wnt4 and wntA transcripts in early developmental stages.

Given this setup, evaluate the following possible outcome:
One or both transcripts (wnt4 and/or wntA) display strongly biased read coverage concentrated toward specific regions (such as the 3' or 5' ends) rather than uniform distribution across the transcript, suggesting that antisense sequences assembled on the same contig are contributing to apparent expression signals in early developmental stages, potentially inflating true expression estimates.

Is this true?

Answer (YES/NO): YES